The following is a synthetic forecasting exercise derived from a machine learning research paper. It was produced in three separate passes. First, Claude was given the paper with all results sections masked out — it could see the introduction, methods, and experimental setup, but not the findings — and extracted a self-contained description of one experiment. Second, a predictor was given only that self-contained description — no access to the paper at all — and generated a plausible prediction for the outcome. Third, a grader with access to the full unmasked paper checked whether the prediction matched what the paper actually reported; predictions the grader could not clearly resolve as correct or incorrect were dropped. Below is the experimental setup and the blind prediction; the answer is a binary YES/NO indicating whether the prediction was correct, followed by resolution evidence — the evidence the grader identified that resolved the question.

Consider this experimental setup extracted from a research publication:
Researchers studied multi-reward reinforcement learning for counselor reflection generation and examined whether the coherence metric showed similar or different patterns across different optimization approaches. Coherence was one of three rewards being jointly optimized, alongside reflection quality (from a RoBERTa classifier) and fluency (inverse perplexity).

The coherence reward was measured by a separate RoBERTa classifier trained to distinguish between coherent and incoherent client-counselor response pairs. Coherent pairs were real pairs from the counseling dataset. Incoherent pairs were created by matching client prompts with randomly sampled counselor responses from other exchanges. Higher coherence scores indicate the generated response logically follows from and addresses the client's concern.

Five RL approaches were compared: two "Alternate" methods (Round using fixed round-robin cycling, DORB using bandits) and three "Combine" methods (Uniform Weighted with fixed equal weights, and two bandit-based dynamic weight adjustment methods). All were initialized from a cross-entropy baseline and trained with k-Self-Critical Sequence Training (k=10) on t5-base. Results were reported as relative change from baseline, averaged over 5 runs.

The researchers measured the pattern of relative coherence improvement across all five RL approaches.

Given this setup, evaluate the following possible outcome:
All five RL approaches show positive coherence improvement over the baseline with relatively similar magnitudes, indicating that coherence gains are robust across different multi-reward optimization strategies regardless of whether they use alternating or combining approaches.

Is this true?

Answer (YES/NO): YES